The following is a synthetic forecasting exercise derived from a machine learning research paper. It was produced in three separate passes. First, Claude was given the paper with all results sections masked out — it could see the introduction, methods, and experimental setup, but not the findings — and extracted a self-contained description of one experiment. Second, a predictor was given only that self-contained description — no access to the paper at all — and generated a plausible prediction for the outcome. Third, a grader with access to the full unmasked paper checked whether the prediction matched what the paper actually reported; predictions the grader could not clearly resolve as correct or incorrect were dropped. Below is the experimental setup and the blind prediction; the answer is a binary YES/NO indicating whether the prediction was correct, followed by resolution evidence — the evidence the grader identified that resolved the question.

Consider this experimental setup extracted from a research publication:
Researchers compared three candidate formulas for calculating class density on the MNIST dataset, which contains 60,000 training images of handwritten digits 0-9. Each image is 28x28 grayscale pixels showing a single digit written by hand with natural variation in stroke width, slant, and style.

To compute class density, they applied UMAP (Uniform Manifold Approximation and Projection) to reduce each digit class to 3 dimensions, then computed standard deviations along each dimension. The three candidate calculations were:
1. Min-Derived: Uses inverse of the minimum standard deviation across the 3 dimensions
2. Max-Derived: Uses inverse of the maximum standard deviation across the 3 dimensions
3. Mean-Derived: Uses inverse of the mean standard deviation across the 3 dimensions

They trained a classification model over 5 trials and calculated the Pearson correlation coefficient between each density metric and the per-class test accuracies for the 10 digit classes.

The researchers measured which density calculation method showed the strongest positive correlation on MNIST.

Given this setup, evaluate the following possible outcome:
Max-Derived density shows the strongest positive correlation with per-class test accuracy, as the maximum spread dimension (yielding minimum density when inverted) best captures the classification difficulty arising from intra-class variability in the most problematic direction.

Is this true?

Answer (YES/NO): YES